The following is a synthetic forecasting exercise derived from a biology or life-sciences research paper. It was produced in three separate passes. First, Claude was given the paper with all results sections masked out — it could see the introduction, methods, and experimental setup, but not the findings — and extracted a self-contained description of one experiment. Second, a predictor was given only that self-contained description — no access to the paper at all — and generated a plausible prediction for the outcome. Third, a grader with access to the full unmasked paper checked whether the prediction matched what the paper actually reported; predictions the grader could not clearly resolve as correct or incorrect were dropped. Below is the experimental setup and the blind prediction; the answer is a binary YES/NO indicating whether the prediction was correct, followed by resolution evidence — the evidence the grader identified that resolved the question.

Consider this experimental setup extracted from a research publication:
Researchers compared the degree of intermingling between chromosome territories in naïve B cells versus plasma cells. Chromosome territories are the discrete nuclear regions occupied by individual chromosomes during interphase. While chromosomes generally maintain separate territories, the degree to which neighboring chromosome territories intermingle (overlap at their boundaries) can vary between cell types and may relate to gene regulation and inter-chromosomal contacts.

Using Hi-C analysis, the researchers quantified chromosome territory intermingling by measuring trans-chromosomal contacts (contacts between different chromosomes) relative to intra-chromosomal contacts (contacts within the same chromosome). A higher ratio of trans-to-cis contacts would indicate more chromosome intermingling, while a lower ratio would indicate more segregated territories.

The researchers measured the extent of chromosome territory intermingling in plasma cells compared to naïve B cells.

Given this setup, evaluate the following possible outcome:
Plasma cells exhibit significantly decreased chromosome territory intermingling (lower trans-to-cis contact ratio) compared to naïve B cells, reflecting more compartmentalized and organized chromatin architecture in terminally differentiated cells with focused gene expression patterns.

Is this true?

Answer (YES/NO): NO